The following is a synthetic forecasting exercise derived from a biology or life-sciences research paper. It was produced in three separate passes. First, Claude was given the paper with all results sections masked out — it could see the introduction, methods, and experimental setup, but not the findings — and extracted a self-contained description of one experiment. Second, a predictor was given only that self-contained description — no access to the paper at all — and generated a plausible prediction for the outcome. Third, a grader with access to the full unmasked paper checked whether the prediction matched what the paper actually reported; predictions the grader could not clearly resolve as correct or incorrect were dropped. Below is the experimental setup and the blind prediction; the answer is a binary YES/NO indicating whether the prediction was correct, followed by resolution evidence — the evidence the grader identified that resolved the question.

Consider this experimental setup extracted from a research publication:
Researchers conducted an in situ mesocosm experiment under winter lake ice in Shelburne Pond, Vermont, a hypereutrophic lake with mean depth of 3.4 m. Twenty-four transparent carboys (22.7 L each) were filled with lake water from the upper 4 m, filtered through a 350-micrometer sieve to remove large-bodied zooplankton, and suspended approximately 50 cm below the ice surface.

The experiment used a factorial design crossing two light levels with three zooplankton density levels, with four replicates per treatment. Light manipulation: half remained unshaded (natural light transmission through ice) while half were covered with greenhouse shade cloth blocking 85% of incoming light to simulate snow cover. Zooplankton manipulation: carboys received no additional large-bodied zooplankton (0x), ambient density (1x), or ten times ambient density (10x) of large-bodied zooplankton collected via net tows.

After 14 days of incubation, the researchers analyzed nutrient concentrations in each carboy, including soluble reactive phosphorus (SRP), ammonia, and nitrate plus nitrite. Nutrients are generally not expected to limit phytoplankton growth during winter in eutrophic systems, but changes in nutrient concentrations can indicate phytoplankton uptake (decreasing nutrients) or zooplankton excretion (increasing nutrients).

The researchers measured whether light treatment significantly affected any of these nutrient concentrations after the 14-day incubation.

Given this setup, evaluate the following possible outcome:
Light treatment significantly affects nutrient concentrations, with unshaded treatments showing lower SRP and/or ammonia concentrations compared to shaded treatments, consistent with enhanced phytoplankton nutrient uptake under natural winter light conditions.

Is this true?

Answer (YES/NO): YES